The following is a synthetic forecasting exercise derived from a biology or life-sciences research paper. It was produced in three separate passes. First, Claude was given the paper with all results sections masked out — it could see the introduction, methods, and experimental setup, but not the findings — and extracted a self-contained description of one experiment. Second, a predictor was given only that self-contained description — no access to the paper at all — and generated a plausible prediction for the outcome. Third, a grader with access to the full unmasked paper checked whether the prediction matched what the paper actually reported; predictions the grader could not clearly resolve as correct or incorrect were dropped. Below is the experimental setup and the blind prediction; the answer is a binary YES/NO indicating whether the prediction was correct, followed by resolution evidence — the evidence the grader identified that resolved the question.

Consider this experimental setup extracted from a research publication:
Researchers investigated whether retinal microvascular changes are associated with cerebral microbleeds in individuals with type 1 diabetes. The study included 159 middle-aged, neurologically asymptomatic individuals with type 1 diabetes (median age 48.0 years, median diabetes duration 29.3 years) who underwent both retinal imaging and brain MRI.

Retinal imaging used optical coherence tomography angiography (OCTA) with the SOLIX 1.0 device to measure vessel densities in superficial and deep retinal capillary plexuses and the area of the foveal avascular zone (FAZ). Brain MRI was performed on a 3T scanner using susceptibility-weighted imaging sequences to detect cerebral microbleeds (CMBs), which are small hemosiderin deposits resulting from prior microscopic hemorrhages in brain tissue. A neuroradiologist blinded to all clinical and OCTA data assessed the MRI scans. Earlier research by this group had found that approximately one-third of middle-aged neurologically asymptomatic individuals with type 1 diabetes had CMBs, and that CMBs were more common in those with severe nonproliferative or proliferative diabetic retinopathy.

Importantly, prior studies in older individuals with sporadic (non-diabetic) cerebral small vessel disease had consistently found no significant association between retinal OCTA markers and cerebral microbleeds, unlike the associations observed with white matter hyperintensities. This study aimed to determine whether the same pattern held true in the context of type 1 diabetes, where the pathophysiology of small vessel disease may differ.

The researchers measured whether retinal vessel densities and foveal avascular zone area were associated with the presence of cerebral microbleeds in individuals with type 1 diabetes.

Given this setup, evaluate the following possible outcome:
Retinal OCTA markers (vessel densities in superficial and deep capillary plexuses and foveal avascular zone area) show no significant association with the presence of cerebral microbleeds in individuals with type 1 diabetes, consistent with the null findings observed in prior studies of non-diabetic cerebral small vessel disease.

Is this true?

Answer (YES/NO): NO